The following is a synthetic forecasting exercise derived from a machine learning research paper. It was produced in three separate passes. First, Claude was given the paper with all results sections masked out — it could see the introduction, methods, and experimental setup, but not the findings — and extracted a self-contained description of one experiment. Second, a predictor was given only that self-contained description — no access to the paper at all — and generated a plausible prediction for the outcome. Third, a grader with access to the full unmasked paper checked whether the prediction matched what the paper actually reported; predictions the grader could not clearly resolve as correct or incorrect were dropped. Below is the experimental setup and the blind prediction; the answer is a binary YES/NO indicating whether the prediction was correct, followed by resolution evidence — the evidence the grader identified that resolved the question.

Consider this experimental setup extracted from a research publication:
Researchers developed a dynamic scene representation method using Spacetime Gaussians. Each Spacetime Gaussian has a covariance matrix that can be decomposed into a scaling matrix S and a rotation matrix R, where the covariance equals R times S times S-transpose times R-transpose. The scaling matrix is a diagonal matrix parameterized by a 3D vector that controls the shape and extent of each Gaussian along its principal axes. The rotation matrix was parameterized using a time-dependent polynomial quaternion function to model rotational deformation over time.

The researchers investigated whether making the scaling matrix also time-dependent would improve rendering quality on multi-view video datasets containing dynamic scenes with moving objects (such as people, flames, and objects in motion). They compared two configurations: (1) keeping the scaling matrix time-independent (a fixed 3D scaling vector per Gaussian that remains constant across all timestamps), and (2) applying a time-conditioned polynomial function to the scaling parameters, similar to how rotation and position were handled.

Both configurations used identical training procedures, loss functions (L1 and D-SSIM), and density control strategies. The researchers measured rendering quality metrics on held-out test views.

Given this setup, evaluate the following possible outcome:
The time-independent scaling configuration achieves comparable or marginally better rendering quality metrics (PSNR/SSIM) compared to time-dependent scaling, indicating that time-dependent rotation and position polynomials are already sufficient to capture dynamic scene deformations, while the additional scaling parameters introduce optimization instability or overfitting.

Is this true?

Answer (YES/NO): NO